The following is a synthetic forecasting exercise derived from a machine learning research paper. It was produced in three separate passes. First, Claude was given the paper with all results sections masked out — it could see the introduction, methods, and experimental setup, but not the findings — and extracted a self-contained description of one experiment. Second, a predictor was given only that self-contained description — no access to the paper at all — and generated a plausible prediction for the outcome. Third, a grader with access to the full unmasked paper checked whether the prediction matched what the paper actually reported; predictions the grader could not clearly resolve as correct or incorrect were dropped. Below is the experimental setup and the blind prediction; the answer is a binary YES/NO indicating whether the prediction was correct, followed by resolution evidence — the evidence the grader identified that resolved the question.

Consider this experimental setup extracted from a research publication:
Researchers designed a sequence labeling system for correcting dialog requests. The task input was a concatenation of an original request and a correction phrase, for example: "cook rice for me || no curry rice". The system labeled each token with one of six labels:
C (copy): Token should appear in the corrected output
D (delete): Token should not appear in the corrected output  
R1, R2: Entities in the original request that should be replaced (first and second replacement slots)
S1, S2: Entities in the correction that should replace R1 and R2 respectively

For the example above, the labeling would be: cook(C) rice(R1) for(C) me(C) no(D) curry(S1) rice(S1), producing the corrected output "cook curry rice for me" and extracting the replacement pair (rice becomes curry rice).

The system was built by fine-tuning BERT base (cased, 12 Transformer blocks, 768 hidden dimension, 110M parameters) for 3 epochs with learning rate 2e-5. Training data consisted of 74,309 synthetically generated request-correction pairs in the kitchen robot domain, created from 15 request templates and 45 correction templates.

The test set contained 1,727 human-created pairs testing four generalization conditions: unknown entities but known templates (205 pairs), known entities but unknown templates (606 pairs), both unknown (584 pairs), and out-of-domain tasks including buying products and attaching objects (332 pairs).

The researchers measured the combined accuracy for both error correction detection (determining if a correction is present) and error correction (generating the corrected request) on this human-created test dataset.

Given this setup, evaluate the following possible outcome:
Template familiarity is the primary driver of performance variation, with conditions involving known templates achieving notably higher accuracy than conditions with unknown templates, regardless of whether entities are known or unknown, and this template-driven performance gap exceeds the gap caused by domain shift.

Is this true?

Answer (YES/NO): YES